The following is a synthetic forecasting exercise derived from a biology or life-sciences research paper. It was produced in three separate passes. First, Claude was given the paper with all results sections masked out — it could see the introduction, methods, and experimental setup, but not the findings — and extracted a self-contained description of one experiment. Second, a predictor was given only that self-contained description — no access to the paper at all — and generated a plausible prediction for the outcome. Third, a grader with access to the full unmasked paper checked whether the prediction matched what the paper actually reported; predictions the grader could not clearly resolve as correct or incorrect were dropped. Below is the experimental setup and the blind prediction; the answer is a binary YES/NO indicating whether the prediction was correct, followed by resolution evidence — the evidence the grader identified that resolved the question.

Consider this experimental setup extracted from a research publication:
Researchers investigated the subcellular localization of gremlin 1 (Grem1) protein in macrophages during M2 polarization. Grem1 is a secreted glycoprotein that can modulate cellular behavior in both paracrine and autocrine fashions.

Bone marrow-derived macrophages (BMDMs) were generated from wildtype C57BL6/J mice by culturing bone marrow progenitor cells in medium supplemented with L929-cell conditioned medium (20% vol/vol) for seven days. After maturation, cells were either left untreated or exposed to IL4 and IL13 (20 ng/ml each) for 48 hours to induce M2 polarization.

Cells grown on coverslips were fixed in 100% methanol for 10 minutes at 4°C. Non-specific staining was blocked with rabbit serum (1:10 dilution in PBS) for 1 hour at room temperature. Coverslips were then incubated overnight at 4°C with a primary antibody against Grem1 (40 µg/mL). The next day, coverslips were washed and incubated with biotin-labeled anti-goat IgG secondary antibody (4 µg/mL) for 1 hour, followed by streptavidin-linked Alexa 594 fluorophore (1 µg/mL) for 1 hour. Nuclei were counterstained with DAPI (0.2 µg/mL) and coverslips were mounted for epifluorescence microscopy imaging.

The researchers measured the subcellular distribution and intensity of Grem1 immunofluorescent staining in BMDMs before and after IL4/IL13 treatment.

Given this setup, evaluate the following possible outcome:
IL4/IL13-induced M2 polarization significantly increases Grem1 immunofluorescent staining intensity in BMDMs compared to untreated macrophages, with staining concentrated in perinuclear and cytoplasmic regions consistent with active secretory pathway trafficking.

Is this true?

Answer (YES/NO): NO